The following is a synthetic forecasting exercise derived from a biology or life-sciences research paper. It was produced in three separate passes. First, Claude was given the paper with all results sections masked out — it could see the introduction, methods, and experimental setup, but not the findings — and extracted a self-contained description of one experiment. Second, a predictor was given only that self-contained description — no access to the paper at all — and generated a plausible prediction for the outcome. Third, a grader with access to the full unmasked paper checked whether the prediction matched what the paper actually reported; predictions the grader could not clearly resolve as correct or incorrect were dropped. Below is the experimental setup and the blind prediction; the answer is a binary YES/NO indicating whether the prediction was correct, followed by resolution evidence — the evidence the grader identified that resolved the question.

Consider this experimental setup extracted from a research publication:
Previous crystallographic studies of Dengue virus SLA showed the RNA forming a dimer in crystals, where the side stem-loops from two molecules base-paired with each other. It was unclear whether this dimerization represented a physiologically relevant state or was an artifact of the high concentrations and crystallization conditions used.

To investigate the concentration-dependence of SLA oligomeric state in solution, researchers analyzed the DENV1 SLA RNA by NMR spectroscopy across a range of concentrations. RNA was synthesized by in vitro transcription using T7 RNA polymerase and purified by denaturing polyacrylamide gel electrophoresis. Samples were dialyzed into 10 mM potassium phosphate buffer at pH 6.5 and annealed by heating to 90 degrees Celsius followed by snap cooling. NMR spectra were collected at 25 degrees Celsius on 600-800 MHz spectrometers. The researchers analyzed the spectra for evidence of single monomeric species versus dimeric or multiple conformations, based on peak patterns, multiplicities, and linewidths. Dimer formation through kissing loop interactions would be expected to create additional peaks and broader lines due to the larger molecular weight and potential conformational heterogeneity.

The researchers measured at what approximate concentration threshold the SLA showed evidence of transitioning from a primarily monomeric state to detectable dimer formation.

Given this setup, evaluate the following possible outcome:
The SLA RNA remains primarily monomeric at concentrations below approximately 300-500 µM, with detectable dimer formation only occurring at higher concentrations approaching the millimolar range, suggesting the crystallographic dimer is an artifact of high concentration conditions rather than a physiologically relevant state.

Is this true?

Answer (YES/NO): YES